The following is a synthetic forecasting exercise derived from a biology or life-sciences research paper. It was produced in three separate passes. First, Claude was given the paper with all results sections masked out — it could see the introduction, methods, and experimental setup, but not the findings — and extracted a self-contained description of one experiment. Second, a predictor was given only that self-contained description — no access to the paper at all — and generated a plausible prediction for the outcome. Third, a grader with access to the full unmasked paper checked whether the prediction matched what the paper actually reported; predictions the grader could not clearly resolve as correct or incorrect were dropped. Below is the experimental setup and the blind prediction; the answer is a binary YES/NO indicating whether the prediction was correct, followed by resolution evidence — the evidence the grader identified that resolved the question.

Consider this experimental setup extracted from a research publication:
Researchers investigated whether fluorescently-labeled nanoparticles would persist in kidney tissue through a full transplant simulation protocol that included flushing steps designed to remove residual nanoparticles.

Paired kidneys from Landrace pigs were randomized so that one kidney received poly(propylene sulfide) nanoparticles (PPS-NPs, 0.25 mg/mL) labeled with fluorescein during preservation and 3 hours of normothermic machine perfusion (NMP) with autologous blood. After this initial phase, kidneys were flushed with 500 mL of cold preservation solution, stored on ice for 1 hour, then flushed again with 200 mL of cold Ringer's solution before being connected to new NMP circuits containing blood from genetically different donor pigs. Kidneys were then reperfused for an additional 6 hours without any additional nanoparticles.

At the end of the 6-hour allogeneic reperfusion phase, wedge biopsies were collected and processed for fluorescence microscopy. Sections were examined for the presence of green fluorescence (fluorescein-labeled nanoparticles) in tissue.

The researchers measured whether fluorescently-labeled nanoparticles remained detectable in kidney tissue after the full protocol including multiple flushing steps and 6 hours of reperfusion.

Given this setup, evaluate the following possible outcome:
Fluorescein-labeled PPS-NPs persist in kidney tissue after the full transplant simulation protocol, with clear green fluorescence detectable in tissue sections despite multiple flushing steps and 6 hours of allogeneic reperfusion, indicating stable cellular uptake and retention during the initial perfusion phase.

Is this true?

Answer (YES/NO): YES